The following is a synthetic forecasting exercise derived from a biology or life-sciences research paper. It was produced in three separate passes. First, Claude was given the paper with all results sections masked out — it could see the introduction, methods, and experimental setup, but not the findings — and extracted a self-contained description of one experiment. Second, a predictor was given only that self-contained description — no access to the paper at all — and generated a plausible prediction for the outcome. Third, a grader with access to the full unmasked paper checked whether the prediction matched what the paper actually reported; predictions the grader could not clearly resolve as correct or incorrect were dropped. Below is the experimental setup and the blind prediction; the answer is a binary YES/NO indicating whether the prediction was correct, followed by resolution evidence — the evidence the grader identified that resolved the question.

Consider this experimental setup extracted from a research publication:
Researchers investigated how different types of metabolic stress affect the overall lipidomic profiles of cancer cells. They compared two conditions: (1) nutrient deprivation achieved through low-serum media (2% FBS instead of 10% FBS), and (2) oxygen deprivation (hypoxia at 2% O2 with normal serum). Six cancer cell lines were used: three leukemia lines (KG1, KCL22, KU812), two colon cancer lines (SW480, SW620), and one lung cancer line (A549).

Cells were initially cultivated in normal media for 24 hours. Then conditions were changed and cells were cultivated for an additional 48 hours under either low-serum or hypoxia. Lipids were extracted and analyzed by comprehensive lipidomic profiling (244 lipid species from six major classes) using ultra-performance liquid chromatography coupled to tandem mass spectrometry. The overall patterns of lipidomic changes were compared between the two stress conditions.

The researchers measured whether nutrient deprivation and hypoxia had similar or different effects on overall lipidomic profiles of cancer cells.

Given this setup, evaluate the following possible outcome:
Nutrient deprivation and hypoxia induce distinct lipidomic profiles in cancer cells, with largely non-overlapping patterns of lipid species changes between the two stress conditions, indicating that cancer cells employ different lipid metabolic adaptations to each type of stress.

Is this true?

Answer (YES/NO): NO